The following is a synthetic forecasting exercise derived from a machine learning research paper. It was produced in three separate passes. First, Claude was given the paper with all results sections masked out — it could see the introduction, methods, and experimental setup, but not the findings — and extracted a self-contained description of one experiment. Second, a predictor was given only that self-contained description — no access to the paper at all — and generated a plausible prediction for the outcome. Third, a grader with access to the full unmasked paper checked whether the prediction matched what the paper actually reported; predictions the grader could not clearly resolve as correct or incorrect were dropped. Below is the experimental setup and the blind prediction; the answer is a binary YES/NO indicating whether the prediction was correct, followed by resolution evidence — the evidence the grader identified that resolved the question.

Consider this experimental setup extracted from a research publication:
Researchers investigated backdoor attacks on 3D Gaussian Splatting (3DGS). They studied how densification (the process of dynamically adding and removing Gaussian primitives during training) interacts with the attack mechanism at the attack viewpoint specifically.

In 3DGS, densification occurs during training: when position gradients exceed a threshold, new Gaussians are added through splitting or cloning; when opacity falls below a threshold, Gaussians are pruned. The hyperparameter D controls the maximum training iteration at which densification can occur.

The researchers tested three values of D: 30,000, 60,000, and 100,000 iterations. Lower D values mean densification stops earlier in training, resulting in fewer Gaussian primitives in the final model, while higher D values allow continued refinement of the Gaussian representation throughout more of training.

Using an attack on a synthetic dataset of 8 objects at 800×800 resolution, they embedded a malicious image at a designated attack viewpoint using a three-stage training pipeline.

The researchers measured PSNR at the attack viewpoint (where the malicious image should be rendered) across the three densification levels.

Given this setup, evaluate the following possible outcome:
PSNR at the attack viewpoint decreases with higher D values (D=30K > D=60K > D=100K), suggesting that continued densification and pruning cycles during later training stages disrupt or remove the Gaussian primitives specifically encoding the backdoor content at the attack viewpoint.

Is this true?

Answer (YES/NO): NO